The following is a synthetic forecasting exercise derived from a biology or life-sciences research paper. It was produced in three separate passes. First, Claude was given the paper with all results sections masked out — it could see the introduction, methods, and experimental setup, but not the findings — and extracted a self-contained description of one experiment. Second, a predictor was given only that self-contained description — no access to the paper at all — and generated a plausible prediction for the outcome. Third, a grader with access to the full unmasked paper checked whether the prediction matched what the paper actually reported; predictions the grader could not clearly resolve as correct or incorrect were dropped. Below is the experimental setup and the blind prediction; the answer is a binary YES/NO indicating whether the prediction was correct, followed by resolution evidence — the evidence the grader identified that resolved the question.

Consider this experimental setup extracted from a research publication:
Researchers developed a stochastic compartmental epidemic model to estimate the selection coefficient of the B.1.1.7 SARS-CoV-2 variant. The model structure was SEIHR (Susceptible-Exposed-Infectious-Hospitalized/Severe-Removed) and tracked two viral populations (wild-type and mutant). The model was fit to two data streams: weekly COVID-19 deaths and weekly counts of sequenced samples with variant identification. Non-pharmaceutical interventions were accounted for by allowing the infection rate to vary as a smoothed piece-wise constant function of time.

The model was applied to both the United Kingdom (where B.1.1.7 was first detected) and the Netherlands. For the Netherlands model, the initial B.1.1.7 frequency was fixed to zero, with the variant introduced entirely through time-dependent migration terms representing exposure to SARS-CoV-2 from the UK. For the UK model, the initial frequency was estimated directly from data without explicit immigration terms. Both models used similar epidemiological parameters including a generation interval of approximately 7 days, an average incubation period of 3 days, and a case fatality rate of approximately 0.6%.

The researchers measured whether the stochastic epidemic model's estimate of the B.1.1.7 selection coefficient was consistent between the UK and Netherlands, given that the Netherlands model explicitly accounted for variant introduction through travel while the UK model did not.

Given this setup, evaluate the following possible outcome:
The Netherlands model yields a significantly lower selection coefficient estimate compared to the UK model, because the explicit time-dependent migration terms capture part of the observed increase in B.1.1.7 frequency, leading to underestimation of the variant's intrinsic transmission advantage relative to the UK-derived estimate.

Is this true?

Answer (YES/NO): NO